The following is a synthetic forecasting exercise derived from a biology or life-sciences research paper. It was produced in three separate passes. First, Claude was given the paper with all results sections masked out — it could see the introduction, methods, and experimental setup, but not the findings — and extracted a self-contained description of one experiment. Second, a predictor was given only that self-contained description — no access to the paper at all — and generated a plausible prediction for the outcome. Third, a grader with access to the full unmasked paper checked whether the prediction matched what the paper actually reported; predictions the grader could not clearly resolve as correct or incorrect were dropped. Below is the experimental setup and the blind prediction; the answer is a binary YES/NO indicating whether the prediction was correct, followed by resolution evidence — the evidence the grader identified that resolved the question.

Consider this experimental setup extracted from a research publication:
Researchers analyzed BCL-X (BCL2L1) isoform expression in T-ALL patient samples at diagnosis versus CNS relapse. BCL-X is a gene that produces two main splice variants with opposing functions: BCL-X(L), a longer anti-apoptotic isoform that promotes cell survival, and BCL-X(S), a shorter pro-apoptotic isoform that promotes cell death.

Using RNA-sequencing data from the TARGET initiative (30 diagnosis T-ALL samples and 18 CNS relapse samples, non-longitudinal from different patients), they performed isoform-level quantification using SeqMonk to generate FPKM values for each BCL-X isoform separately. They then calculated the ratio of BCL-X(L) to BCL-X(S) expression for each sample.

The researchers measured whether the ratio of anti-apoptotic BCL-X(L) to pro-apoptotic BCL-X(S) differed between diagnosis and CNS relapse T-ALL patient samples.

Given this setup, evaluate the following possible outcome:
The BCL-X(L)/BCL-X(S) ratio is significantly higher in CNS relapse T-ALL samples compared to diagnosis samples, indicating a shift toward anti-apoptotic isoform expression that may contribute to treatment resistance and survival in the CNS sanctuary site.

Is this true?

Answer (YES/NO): NO